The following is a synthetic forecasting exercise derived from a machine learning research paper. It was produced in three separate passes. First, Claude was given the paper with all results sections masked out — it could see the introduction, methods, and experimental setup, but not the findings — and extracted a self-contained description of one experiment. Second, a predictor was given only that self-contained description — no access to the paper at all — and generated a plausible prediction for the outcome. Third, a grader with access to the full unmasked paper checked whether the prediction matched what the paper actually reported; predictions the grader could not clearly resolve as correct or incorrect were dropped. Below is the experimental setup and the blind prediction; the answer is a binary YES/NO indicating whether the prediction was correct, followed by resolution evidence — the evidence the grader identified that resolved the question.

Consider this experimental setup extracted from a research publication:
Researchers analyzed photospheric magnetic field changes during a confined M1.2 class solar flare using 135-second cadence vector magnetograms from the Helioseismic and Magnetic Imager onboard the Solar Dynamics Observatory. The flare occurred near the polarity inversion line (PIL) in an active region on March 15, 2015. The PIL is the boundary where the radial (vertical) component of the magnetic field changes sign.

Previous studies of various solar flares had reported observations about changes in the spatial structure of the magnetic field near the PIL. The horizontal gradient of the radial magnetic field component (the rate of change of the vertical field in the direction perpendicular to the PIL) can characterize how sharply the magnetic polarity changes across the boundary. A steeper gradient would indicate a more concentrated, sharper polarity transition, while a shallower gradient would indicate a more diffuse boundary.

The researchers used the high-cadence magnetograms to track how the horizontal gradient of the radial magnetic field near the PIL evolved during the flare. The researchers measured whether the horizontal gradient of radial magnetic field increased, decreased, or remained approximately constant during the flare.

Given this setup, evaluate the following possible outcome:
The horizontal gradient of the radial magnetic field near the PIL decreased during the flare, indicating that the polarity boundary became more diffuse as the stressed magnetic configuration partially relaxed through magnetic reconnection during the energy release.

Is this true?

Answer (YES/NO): NO